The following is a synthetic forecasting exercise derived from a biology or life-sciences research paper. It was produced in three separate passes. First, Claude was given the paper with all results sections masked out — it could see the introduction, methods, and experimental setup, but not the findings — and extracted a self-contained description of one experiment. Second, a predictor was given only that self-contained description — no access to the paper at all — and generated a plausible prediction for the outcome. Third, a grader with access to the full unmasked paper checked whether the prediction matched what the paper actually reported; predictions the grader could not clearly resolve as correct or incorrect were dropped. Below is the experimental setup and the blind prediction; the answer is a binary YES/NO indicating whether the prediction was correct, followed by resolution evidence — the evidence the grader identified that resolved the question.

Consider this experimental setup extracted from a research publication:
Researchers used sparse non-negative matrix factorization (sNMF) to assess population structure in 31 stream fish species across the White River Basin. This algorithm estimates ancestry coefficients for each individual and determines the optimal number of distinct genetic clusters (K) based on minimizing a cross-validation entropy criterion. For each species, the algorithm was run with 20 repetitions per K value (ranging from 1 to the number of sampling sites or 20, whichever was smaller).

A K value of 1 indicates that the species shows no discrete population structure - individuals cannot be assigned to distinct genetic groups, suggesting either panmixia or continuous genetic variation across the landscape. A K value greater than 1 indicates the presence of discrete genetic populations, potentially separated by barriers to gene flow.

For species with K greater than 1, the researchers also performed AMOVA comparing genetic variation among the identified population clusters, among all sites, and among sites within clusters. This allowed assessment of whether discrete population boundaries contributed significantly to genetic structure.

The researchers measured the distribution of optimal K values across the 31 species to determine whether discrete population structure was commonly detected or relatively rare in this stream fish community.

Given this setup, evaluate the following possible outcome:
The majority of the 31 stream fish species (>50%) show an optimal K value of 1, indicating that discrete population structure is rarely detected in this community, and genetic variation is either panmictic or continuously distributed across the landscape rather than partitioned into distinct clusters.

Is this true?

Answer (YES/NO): NO